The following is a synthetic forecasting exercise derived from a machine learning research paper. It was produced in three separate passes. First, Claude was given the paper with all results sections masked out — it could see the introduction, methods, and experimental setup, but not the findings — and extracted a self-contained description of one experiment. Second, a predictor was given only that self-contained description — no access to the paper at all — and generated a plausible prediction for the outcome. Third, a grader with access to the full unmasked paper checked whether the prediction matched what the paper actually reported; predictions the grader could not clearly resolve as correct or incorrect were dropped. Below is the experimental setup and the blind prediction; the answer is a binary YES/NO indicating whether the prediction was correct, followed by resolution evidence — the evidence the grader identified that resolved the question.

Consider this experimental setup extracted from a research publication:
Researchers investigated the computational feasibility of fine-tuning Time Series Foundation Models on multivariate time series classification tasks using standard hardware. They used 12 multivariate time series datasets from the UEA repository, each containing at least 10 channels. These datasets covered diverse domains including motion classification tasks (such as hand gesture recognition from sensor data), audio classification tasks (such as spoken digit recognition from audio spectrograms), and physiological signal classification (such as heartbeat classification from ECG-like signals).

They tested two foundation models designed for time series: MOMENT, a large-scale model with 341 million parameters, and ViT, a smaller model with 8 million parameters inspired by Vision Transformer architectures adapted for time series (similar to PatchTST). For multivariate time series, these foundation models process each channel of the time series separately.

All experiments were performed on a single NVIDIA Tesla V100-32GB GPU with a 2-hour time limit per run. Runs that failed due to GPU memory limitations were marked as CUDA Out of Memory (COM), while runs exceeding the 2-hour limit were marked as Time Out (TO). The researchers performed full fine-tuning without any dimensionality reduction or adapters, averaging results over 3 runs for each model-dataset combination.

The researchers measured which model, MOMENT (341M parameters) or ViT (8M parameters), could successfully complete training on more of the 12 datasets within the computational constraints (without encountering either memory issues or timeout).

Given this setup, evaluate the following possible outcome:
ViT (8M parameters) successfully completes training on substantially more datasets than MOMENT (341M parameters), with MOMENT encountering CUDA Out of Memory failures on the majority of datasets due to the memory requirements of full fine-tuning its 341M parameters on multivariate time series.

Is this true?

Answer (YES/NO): YES